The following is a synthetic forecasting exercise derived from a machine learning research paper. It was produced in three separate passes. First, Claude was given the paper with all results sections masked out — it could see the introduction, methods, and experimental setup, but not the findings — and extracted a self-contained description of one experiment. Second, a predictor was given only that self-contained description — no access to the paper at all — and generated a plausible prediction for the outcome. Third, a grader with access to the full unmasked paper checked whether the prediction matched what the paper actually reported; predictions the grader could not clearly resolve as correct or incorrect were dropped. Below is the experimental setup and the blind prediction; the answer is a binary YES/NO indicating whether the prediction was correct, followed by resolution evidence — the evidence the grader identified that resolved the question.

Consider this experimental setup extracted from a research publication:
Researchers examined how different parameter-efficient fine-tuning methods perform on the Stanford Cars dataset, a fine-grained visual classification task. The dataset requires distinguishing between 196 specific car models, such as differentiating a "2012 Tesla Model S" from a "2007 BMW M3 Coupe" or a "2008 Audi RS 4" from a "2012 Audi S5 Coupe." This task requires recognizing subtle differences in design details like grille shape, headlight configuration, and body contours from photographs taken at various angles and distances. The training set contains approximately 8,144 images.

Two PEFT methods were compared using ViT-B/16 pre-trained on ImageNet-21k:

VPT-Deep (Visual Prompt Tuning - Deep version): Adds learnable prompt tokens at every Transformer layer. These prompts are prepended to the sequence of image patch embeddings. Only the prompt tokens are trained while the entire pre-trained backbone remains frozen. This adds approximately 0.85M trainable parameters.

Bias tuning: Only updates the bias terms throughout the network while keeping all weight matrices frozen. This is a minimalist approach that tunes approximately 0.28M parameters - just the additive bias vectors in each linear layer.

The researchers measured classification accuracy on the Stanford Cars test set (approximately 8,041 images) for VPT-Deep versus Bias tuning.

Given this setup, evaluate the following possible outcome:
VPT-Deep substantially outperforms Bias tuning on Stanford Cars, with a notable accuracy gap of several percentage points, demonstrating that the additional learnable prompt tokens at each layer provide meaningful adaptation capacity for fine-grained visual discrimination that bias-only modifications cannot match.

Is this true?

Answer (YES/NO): YES